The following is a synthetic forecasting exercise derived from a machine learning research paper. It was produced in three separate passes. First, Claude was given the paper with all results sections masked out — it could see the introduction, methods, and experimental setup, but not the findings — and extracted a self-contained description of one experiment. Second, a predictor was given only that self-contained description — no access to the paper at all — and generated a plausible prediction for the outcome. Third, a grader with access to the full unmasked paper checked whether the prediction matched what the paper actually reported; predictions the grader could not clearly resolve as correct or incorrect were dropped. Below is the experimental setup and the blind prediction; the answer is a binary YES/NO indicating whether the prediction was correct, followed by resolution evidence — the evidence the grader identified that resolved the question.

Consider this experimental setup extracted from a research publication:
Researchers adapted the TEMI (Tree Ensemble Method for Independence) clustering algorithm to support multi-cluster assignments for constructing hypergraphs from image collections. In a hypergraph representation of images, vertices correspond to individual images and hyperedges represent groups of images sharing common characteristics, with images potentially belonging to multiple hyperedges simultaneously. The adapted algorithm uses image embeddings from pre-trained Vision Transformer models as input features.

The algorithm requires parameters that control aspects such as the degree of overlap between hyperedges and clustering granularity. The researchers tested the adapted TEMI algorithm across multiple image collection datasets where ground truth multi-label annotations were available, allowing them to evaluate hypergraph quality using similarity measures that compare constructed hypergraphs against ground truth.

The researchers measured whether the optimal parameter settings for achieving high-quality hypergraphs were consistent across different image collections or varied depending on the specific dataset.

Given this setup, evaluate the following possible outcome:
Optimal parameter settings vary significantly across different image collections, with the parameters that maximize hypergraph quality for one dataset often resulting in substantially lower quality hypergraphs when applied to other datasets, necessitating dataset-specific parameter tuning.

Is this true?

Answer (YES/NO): NO